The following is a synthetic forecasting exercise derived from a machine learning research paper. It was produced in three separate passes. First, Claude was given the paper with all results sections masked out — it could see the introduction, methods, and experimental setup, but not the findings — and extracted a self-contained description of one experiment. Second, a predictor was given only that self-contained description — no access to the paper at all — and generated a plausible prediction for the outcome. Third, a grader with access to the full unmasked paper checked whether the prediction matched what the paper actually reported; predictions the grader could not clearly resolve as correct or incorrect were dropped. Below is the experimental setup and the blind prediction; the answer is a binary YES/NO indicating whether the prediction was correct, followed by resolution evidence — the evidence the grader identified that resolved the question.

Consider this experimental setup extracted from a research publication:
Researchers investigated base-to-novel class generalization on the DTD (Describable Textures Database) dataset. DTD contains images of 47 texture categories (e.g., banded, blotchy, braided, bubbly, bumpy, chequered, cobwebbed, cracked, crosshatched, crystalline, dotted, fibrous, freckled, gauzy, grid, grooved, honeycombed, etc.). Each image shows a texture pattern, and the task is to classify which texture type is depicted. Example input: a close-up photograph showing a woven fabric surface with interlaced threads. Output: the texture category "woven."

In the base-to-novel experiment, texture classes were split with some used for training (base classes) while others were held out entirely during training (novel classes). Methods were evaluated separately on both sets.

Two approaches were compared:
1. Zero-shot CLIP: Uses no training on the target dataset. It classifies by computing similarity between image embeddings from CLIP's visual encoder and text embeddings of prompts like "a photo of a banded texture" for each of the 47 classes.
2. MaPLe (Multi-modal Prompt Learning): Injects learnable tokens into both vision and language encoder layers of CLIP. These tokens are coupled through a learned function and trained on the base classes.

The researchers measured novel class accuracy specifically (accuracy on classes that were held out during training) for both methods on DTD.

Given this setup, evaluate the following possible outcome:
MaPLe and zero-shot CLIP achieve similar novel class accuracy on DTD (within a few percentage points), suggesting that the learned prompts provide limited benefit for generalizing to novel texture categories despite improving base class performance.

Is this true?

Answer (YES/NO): YES